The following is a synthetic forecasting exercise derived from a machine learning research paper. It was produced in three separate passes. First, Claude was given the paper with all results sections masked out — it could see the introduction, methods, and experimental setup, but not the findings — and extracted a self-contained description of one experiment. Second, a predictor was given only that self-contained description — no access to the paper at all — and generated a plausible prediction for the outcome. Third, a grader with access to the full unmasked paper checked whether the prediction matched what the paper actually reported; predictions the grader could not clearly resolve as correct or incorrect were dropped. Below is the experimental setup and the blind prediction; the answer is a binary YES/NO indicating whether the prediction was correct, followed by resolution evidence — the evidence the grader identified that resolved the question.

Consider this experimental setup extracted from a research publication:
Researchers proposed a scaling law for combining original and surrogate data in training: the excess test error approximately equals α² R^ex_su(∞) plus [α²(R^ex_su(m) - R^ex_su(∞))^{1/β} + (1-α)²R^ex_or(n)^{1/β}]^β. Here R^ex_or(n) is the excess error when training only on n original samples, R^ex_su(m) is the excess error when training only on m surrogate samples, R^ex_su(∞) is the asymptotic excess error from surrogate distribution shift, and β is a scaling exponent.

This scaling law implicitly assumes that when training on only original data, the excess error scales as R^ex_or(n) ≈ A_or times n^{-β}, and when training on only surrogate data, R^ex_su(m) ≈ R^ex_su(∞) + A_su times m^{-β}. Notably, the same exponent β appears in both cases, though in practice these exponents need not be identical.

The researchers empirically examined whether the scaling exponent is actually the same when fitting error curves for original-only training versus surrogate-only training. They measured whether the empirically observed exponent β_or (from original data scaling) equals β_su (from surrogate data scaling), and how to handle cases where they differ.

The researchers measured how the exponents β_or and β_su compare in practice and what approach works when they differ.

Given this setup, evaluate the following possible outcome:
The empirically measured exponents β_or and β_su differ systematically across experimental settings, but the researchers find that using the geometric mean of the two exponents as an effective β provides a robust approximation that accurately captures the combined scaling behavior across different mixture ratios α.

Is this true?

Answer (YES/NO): NO